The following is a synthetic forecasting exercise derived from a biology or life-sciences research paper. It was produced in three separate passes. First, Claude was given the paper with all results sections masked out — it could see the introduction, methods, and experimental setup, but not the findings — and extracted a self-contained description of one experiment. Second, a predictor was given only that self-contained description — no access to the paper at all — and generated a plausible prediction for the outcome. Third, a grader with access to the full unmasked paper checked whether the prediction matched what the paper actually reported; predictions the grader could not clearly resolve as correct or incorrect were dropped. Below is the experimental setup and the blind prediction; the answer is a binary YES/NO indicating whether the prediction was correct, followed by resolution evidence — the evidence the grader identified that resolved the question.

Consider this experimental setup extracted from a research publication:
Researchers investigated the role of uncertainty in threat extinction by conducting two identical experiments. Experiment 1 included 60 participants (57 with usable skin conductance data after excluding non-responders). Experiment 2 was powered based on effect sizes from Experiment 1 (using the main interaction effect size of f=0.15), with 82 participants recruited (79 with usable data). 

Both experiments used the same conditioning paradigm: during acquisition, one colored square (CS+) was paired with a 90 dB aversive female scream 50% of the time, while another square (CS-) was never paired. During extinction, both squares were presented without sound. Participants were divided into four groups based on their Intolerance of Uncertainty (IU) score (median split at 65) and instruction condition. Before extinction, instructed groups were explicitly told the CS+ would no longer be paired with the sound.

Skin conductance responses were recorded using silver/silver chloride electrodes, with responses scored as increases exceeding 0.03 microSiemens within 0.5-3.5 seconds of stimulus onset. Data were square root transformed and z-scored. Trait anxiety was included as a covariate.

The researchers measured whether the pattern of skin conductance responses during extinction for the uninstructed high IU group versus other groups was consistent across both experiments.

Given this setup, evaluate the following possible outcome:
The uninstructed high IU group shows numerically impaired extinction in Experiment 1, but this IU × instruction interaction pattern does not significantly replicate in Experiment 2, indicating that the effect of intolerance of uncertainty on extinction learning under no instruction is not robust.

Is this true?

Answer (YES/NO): NO